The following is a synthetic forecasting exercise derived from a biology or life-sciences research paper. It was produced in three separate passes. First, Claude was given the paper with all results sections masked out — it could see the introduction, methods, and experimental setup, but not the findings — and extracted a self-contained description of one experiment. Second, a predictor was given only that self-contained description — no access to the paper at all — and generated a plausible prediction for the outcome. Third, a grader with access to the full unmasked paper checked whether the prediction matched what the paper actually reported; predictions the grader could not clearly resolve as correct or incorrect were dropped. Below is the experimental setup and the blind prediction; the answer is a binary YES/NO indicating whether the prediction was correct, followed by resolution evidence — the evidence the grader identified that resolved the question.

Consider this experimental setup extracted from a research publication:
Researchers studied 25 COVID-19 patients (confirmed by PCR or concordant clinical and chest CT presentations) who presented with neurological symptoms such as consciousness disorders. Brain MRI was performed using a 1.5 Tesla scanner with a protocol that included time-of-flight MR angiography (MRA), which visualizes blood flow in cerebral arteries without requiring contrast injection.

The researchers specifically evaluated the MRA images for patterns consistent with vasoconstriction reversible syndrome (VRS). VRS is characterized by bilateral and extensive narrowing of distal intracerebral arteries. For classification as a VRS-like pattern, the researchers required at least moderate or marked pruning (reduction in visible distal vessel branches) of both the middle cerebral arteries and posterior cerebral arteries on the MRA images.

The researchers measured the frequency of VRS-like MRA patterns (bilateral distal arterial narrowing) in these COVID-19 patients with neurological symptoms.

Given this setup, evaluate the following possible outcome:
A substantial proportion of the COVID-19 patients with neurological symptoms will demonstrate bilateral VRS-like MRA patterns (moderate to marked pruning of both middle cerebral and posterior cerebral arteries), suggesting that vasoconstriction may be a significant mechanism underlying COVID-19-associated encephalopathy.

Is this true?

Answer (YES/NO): YES